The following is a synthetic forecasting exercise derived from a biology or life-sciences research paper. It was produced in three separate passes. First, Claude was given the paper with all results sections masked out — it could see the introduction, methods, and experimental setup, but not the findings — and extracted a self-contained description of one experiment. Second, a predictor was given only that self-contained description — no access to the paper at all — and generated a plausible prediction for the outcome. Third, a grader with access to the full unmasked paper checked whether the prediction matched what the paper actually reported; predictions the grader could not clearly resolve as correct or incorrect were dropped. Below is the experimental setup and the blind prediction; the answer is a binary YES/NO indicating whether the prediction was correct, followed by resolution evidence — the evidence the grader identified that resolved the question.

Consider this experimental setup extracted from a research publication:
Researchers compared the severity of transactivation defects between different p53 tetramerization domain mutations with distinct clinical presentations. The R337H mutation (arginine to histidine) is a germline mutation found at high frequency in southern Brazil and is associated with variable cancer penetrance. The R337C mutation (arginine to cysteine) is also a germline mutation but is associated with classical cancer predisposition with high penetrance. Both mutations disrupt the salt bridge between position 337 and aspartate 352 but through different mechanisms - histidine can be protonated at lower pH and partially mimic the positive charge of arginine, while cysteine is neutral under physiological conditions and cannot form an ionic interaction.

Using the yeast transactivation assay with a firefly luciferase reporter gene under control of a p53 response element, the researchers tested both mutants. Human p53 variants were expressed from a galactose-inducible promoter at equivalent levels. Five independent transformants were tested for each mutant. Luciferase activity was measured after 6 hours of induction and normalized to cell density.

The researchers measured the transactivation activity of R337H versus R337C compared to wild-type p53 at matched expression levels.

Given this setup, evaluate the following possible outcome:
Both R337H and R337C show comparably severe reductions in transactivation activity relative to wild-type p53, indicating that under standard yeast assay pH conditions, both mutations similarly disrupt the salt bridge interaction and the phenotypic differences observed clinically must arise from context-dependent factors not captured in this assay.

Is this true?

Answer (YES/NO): NO